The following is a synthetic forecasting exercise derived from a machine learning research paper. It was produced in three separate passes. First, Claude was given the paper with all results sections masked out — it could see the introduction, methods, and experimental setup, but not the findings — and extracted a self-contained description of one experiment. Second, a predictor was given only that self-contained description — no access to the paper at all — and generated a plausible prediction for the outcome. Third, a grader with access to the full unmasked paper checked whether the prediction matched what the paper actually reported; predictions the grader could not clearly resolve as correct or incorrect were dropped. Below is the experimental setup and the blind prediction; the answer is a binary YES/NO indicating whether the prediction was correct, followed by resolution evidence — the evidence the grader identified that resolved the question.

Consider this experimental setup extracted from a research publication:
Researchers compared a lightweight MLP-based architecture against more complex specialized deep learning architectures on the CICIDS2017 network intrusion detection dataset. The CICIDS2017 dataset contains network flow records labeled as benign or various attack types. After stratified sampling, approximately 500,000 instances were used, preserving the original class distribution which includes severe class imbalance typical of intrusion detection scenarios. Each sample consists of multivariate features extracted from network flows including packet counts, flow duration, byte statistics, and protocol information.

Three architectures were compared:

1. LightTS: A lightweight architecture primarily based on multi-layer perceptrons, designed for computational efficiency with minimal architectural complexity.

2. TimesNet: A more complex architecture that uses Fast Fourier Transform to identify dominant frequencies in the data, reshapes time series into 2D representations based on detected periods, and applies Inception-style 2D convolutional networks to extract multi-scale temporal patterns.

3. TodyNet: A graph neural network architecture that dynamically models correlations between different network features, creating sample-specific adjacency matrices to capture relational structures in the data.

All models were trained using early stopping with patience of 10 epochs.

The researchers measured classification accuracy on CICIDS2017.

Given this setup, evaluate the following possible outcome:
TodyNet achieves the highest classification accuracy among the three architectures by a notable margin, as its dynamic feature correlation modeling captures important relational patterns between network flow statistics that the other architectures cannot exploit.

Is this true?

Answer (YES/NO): NO